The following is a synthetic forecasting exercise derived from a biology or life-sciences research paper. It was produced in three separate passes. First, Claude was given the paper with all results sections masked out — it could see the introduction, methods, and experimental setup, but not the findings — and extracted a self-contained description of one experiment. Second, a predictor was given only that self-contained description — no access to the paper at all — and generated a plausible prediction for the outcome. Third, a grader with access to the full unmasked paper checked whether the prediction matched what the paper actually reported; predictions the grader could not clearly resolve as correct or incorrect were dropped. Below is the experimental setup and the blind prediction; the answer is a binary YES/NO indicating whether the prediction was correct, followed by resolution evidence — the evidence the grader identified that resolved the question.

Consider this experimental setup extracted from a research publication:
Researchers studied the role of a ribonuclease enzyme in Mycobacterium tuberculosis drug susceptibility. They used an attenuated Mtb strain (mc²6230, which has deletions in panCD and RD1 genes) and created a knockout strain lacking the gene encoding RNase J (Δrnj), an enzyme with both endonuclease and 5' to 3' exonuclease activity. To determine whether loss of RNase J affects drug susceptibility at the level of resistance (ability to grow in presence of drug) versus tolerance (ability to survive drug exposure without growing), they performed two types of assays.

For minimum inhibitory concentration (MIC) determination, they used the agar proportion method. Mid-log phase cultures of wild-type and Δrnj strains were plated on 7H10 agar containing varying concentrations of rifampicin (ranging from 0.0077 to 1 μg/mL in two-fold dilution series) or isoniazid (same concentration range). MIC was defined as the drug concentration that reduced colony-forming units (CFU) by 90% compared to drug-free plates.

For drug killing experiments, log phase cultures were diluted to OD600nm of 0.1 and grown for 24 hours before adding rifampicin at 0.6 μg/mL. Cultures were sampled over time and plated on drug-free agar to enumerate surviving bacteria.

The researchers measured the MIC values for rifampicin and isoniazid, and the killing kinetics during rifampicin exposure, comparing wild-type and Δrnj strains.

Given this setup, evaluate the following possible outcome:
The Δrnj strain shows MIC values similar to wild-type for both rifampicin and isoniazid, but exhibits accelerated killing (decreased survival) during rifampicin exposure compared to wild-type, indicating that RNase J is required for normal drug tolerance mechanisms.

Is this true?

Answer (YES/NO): NO